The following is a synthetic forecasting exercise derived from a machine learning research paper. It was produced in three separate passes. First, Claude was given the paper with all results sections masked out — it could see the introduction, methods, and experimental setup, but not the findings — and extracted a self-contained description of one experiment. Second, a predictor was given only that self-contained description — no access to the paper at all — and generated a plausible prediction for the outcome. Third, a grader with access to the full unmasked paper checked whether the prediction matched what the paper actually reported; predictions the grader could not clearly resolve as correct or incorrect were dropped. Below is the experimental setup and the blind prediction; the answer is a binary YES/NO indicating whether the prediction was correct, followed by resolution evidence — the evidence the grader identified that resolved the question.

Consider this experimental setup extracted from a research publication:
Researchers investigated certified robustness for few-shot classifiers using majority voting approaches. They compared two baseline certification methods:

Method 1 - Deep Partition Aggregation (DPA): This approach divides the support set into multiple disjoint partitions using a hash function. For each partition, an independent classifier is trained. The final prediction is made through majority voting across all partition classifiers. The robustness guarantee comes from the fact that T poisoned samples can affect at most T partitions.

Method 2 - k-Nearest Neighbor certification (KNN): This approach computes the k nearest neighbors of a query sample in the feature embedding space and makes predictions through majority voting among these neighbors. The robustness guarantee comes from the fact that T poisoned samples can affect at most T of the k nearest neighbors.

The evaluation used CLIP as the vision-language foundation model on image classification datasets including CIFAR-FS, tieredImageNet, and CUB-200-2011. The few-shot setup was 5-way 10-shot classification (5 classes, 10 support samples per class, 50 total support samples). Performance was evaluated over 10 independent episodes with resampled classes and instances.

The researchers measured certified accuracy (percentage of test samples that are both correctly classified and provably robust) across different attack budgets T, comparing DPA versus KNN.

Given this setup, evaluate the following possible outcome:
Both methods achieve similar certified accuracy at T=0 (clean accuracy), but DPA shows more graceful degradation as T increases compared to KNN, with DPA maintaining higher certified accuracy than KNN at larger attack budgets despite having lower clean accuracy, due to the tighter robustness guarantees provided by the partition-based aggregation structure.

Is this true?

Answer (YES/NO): NO